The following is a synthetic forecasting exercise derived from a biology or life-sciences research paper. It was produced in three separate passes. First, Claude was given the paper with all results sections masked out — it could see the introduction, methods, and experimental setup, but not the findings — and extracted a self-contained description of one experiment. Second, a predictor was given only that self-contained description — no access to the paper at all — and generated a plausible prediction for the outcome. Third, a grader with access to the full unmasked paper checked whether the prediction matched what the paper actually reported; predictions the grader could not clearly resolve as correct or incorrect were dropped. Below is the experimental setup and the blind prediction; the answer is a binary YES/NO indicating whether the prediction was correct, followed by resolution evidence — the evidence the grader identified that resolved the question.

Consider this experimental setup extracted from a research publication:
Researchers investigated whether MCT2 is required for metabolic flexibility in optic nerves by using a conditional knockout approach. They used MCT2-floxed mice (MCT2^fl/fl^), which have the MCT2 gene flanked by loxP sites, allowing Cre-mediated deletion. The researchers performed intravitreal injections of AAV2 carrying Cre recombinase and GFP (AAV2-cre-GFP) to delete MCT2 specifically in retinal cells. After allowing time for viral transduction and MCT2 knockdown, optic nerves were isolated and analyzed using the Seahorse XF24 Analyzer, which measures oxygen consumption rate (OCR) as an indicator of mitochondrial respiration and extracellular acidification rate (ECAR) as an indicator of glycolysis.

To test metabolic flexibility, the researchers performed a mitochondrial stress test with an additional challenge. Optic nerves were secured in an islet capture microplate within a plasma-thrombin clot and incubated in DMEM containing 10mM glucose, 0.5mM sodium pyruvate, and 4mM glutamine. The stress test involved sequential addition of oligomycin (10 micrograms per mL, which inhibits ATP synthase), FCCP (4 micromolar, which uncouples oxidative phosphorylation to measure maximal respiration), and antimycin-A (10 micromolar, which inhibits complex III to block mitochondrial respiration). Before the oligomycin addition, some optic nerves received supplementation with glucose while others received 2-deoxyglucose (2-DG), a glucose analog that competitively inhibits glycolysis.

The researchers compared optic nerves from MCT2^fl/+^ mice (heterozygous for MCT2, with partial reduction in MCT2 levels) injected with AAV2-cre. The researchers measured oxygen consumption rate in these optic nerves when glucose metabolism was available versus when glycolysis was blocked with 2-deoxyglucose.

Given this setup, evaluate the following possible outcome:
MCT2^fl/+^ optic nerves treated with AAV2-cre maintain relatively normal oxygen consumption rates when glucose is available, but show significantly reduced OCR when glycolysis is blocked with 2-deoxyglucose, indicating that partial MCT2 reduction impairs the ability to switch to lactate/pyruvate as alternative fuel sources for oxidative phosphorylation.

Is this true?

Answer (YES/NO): NO